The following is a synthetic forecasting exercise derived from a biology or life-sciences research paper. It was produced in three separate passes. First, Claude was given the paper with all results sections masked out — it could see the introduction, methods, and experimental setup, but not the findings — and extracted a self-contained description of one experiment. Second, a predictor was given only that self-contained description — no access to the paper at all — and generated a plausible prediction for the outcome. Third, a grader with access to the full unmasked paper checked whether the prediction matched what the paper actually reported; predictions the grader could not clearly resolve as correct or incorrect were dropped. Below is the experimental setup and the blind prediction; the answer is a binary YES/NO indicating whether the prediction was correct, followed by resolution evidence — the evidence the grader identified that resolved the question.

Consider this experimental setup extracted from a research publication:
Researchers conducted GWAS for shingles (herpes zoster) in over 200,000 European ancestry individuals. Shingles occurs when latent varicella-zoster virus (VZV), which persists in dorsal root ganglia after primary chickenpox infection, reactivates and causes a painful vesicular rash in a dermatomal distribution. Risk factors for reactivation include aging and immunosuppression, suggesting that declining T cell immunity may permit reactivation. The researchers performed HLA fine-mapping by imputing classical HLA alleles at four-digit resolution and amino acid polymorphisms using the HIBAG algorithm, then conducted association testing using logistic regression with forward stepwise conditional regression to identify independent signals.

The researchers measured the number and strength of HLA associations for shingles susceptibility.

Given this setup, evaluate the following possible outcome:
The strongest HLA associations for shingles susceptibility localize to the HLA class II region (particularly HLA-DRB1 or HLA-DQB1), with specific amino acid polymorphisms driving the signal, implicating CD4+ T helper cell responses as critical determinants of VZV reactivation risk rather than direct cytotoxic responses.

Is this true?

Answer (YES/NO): NO